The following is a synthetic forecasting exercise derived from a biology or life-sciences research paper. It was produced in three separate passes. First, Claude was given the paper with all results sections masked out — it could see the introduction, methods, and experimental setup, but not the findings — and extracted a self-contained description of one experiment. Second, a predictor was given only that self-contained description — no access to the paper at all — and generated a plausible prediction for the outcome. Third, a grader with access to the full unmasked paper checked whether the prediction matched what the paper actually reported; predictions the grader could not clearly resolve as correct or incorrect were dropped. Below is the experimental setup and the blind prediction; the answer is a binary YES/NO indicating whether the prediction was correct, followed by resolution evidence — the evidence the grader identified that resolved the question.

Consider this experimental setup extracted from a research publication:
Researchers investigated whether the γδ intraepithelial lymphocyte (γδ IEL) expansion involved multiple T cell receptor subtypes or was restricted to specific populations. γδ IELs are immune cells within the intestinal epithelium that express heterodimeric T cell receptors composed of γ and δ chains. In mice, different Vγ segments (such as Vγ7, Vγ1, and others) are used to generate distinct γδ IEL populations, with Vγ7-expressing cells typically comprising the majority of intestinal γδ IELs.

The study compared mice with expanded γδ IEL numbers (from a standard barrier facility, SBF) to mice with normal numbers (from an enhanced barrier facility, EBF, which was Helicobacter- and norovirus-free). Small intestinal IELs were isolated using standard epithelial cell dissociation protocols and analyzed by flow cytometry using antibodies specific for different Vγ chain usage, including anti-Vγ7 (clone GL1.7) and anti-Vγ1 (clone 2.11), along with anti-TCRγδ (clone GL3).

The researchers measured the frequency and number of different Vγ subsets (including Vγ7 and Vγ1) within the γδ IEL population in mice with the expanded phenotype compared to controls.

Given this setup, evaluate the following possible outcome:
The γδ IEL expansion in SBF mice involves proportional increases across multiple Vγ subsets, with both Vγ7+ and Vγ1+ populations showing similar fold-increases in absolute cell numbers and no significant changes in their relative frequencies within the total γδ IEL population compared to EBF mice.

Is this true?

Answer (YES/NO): NO